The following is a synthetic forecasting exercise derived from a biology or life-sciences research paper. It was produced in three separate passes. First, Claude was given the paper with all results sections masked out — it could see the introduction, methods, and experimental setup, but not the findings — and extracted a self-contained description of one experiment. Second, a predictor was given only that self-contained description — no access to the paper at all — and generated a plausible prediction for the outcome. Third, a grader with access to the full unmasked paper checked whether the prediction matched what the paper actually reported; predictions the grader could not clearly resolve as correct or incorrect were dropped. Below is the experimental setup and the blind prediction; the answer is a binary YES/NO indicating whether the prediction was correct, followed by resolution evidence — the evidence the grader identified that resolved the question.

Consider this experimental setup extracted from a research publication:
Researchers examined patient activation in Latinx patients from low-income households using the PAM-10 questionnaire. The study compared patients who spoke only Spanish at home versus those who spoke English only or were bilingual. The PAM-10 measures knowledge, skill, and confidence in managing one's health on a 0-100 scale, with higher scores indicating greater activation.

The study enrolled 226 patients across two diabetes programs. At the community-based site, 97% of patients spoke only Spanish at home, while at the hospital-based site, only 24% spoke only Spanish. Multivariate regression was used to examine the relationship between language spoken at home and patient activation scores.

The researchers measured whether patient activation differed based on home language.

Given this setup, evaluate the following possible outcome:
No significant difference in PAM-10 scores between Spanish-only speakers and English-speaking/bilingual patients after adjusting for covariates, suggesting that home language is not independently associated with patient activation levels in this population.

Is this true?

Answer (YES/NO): NO